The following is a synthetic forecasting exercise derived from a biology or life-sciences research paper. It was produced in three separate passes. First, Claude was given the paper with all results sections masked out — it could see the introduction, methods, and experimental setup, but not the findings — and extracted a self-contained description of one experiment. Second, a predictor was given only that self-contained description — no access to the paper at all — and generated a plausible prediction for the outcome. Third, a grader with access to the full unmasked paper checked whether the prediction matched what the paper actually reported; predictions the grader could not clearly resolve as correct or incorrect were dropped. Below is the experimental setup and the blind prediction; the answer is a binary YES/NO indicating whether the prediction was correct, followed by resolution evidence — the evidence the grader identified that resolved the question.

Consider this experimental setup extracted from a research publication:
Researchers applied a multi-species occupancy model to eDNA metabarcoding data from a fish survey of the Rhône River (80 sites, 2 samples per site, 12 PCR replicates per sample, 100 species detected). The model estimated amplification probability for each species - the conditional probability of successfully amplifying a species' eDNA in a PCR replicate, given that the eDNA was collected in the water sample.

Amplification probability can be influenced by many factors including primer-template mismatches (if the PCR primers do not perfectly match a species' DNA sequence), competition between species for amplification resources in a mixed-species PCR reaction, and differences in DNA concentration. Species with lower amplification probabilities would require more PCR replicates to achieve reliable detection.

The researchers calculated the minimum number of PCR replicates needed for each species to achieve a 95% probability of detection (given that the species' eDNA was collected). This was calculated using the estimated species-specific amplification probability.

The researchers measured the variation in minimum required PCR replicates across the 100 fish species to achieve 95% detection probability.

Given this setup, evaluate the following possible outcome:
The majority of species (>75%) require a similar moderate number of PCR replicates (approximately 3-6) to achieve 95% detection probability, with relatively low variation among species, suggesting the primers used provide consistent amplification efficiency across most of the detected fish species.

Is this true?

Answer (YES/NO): NO